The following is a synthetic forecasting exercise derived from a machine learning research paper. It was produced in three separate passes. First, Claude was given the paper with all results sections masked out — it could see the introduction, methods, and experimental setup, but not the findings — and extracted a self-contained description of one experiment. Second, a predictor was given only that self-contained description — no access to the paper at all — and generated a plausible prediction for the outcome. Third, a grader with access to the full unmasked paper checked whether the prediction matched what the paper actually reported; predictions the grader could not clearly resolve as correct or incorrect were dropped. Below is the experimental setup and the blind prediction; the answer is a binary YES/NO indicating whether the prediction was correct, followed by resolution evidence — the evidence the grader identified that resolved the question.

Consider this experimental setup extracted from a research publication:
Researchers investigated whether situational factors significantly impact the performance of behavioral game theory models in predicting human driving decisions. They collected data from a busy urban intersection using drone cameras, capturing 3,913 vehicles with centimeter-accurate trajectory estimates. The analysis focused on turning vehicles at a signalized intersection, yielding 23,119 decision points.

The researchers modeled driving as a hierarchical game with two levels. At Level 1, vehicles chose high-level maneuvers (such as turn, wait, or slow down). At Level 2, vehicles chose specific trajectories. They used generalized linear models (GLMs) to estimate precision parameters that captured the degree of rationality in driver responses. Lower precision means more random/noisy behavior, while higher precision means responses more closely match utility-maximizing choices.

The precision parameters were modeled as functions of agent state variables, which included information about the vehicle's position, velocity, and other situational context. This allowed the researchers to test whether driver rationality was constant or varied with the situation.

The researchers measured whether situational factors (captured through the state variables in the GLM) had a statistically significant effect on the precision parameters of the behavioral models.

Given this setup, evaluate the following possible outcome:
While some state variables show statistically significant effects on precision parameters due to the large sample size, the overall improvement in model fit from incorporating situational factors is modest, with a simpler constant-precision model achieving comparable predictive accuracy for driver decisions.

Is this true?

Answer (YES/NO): NO